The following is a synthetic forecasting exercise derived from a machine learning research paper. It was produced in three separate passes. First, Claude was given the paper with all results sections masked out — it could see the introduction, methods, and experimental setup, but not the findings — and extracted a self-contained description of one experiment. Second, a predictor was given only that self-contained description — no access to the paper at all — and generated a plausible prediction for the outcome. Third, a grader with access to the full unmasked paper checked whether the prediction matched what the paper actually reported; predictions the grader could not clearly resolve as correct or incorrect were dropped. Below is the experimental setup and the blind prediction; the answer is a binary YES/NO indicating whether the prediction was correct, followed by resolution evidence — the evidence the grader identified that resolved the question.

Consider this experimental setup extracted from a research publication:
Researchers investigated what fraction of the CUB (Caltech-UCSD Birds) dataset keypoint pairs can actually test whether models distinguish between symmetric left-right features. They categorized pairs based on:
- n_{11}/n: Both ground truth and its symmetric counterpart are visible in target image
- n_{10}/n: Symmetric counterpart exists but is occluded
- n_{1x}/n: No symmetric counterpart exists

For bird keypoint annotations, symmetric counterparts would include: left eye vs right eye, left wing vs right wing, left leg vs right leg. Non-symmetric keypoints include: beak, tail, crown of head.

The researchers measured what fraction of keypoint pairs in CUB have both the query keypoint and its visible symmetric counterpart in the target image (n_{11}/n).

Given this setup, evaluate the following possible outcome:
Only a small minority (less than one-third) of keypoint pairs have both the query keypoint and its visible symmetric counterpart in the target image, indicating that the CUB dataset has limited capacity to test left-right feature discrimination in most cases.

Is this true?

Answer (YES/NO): YES